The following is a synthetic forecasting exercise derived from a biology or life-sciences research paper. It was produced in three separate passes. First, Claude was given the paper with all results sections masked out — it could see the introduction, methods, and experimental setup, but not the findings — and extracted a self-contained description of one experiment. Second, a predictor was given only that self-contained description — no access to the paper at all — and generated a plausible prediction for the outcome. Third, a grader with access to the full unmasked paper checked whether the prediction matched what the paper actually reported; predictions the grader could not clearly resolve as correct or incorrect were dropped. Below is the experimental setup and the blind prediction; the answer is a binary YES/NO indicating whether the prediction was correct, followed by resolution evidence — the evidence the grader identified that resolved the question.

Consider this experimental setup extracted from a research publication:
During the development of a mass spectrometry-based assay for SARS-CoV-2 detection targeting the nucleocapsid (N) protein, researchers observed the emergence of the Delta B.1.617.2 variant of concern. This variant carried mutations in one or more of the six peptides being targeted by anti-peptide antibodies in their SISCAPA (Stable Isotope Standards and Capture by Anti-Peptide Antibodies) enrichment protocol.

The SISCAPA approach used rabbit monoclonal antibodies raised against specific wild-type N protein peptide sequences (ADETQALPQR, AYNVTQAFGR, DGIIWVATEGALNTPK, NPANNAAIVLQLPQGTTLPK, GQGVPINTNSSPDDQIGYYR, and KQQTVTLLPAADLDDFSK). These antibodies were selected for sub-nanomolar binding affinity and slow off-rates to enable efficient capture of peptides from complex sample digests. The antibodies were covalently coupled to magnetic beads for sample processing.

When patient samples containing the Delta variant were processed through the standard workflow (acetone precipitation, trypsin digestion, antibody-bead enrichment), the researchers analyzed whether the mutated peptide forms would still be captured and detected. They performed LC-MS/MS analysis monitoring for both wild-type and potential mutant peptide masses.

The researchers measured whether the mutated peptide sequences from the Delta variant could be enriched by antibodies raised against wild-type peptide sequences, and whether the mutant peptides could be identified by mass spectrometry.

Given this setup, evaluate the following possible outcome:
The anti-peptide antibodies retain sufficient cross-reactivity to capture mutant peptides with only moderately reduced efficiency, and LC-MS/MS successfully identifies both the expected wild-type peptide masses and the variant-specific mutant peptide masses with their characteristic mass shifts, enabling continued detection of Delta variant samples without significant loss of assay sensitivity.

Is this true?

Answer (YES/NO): YES